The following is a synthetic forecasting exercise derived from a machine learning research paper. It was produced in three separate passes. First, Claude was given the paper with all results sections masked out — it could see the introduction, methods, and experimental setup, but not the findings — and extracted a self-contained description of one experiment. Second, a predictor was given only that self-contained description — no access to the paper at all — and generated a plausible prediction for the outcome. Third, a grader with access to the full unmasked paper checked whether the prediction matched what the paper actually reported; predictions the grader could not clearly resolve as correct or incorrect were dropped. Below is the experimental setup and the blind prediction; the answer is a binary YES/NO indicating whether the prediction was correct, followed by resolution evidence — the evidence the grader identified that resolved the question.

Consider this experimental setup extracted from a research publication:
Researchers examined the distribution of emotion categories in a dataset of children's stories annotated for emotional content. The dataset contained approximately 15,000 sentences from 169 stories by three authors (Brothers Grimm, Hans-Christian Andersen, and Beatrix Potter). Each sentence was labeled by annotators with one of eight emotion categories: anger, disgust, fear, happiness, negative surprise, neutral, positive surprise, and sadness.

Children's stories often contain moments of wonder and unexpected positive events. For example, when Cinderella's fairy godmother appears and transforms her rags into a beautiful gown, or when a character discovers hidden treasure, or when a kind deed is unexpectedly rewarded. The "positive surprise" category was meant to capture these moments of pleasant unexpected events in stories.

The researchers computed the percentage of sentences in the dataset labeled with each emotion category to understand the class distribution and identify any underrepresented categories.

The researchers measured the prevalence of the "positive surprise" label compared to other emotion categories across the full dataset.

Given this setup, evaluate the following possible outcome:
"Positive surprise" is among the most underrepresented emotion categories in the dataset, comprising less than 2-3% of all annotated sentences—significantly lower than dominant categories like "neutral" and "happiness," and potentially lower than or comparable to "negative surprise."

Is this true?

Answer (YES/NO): YES